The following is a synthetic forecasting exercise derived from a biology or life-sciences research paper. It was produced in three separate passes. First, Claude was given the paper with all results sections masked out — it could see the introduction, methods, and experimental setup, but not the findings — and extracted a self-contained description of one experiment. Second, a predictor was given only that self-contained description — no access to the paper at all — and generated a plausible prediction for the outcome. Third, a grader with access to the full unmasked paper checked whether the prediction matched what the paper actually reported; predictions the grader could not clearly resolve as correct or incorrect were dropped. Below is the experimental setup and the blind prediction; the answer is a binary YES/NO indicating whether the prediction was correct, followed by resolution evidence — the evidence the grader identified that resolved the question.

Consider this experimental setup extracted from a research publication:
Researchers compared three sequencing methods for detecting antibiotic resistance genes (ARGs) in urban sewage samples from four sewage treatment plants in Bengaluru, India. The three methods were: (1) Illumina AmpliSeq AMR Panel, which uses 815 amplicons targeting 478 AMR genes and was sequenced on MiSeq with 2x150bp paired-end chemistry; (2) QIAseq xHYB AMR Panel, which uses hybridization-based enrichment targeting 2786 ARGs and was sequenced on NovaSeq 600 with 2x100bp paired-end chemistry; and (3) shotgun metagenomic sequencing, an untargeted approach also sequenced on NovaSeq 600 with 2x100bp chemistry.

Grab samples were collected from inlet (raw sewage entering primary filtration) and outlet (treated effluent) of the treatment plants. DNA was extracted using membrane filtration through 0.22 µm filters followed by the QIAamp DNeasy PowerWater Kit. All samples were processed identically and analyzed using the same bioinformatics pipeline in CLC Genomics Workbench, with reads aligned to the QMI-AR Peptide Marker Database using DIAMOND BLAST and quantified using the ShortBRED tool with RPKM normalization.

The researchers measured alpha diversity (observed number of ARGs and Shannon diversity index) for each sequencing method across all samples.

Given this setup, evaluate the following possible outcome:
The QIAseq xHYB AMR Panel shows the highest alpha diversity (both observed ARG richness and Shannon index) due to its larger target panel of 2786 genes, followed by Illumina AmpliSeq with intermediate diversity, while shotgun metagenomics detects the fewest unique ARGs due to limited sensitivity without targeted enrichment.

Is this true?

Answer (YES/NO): NO